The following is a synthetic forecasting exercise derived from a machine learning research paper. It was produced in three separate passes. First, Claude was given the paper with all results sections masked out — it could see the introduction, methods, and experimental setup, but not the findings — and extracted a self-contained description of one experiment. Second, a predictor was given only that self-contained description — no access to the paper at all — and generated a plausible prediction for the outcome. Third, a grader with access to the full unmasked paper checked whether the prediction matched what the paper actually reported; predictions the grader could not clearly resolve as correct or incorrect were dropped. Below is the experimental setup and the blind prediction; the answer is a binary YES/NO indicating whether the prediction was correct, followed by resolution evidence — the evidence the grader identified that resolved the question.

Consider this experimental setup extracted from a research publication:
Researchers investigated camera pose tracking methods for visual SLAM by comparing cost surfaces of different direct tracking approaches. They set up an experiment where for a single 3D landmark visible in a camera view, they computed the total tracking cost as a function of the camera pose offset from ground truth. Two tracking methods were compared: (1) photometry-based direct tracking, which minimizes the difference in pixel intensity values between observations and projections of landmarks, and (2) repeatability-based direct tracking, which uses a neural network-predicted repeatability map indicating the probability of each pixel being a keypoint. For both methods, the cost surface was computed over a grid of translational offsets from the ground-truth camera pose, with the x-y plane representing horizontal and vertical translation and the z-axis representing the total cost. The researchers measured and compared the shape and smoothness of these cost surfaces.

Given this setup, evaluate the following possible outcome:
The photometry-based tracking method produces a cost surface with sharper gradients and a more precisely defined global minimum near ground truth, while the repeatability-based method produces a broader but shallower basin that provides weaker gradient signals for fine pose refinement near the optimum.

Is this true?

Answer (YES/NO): NO